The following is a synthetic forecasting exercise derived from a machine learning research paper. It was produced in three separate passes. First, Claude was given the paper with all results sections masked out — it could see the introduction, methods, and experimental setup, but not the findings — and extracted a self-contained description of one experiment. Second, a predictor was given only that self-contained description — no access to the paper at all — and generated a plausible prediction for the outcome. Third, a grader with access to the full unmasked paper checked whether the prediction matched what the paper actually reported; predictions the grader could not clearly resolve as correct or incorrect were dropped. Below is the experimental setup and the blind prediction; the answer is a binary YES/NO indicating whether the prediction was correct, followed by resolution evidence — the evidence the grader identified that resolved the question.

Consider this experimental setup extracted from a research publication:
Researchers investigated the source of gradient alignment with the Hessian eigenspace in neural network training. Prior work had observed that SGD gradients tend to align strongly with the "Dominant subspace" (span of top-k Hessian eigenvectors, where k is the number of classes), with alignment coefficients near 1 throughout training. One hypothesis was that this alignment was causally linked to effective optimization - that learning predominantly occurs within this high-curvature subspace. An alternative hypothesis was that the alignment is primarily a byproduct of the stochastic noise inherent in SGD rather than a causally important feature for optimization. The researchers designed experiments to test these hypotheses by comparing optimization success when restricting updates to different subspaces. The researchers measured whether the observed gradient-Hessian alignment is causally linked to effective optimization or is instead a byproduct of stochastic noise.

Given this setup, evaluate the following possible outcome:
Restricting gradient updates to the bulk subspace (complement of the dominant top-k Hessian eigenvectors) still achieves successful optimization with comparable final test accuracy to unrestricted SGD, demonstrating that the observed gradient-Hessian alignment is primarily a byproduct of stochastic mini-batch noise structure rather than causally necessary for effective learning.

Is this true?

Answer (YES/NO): YES